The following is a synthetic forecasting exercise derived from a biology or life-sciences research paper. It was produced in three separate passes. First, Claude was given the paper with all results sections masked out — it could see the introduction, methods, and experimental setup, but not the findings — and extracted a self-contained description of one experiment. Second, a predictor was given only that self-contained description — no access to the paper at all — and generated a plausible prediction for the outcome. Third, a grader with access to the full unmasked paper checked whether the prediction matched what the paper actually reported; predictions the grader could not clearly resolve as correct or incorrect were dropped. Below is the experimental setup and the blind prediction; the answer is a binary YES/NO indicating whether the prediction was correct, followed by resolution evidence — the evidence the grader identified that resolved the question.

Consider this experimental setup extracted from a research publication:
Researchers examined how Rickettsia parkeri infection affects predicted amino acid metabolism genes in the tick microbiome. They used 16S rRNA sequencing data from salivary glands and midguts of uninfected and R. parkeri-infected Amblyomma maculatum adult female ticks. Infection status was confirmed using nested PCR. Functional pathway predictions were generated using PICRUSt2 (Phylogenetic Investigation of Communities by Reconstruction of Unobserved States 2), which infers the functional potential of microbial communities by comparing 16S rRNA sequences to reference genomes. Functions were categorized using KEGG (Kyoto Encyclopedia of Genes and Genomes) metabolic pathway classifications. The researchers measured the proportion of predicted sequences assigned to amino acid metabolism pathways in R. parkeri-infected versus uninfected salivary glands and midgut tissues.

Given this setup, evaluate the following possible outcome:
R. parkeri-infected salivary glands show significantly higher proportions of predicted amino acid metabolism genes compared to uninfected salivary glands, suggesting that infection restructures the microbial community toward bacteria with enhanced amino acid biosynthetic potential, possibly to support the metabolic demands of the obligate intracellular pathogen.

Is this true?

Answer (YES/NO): NO